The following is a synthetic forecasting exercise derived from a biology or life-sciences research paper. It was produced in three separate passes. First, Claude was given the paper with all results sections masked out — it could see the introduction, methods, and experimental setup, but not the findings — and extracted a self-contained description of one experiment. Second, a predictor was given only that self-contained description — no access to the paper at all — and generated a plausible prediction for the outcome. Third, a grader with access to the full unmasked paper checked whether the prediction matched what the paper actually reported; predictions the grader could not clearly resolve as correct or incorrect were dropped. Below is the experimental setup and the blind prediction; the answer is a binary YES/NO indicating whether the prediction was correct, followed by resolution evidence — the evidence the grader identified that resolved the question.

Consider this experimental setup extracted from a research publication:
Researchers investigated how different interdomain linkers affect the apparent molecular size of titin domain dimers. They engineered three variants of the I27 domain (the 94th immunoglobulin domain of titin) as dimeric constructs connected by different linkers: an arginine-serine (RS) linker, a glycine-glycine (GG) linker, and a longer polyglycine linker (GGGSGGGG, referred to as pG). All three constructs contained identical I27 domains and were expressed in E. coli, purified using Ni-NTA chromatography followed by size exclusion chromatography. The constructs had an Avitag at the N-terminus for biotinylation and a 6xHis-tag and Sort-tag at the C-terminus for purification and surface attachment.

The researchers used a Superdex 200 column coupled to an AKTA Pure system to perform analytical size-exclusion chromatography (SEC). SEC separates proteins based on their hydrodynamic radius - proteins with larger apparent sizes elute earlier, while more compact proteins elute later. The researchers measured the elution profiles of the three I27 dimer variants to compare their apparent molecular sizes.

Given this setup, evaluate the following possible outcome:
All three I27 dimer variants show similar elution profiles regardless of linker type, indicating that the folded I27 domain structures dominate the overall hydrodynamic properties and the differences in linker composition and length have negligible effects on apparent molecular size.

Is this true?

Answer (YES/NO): NO